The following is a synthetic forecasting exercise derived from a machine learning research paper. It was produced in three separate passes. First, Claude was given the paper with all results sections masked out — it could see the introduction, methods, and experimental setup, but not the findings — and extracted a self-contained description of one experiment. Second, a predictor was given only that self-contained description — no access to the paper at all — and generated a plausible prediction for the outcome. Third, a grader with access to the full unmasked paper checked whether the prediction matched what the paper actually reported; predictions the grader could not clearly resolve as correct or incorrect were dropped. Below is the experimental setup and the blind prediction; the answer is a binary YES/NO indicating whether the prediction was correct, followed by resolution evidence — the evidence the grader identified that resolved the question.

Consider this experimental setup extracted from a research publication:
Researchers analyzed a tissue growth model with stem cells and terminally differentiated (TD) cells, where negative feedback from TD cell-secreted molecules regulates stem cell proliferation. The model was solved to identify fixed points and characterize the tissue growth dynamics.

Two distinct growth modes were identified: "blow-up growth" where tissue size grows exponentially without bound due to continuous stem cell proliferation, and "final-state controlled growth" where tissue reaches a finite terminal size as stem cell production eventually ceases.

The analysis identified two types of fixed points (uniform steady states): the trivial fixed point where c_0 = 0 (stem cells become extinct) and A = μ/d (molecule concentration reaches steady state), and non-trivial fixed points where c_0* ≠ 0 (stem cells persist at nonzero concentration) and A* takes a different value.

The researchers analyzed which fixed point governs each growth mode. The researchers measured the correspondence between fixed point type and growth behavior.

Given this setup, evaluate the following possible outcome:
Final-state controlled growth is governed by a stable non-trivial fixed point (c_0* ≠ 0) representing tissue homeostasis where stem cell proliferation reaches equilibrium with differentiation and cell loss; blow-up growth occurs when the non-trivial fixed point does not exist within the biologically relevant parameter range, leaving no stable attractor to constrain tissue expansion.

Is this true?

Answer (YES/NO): NO